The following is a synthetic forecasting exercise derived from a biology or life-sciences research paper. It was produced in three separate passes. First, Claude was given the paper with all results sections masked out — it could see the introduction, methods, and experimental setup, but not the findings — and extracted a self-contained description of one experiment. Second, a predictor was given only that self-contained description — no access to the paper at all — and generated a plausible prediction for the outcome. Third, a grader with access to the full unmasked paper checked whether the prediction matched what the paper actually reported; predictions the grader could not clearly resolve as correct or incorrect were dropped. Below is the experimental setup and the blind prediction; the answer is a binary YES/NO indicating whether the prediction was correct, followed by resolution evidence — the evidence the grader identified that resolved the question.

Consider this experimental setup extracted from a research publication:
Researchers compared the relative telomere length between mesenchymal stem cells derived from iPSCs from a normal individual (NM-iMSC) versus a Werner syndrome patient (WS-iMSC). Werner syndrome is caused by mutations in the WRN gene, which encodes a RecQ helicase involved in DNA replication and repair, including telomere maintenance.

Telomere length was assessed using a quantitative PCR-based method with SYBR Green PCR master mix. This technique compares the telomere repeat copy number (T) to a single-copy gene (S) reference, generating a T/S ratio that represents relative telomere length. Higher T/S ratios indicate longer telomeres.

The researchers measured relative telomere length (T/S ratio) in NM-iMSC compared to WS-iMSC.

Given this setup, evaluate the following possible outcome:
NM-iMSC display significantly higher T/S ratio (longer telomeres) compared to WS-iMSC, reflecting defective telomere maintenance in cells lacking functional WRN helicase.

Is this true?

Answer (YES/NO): YES